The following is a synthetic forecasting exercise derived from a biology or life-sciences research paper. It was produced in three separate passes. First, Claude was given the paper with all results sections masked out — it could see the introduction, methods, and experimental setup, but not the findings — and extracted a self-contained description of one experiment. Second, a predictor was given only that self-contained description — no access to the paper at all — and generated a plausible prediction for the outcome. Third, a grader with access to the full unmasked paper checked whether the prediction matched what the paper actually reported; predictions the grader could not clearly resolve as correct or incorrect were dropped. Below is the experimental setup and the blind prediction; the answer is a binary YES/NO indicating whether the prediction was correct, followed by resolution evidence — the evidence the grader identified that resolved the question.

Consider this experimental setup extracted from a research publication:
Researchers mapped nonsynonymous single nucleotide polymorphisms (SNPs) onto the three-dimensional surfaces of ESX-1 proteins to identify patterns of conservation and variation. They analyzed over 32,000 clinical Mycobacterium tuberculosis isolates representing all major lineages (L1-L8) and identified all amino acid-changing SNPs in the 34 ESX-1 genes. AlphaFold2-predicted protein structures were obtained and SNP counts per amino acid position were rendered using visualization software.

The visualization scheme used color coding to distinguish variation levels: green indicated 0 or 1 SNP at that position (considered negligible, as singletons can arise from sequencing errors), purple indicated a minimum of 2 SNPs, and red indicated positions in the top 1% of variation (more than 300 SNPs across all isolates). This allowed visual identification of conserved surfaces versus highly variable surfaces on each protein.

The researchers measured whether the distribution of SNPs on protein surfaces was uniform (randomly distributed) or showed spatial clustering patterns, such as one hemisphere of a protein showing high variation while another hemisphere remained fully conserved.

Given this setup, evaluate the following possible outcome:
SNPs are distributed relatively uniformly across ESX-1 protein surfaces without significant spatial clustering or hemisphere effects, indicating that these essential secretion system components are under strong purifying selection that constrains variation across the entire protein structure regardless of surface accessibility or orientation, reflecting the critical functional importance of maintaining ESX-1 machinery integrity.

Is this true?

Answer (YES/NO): NO